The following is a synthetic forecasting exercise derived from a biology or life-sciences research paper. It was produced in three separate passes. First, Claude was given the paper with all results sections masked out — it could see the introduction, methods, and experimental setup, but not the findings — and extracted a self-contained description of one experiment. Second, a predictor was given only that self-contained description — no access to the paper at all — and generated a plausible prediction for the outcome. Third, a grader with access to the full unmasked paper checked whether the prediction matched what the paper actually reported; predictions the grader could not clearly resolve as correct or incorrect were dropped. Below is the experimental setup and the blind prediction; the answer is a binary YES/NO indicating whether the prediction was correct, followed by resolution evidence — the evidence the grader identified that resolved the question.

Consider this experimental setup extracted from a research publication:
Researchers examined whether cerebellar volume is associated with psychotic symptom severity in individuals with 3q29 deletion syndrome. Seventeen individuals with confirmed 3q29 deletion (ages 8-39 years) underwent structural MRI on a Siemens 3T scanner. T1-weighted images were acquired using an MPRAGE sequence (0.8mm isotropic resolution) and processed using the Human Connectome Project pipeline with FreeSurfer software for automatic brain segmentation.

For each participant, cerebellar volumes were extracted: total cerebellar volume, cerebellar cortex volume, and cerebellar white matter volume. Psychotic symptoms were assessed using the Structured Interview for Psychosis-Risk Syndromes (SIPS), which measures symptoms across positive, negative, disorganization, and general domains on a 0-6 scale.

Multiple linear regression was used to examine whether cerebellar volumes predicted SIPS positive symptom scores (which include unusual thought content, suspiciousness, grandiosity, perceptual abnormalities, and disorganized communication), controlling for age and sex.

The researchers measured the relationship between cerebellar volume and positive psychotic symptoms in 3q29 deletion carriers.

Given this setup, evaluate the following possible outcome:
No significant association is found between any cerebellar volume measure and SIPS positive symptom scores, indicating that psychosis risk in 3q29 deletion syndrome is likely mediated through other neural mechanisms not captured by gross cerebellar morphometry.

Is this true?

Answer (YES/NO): NO